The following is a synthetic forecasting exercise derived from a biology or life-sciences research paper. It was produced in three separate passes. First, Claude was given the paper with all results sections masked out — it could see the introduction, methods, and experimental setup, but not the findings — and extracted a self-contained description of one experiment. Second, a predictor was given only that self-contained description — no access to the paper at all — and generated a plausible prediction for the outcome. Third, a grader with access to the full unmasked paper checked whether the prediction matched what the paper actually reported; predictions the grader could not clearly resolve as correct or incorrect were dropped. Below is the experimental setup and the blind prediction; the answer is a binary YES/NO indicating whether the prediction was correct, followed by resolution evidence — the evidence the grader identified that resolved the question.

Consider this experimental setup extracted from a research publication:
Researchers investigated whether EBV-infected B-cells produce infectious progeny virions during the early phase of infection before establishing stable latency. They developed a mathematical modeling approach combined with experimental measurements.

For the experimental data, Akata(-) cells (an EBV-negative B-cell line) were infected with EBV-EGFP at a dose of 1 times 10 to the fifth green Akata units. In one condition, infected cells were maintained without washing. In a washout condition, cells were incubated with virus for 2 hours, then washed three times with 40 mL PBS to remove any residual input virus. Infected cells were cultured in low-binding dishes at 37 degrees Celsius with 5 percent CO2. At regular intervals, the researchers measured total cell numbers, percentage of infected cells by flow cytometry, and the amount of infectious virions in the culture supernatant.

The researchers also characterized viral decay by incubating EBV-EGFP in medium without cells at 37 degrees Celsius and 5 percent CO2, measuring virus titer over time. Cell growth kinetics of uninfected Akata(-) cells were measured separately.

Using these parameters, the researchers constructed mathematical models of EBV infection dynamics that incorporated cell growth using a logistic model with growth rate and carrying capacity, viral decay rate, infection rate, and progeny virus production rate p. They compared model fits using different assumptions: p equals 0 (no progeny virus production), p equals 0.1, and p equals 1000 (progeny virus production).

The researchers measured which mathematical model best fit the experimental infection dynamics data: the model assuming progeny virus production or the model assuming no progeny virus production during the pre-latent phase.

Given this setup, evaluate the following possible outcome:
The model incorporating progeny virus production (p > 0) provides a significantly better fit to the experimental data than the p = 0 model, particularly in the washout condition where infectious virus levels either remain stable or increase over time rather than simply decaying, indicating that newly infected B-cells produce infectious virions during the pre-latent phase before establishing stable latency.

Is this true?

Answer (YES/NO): NO